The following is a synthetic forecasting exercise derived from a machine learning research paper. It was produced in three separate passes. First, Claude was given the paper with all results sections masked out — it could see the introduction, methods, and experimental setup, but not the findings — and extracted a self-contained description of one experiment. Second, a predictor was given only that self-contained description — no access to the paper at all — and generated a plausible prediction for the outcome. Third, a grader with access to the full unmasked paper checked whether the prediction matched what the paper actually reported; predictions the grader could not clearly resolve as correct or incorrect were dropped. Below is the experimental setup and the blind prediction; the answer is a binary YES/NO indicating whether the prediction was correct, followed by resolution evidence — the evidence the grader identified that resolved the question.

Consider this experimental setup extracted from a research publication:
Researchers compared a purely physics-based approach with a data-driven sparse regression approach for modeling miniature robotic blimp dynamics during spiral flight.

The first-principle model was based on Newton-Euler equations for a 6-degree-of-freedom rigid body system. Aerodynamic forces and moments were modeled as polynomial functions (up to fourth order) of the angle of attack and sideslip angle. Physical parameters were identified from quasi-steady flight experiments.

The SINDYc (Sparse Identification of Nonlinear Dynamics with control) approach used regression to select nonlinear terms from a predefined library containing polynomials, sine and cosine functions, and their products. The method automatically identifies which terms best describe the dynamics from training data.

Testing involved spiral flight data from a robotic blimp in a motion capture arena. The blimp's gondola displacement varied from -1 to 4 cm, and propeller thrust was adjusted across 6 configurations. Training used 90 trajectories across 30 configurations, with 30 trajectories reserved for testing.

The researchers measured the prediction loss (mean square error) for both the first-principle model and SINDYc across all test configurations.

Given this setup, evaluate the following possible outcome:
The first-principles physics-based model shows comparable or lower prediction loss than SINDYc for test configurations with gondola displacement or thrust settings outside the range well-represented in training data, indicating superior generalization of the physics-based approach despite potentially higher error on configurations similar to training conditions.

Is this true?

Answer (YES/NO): YES